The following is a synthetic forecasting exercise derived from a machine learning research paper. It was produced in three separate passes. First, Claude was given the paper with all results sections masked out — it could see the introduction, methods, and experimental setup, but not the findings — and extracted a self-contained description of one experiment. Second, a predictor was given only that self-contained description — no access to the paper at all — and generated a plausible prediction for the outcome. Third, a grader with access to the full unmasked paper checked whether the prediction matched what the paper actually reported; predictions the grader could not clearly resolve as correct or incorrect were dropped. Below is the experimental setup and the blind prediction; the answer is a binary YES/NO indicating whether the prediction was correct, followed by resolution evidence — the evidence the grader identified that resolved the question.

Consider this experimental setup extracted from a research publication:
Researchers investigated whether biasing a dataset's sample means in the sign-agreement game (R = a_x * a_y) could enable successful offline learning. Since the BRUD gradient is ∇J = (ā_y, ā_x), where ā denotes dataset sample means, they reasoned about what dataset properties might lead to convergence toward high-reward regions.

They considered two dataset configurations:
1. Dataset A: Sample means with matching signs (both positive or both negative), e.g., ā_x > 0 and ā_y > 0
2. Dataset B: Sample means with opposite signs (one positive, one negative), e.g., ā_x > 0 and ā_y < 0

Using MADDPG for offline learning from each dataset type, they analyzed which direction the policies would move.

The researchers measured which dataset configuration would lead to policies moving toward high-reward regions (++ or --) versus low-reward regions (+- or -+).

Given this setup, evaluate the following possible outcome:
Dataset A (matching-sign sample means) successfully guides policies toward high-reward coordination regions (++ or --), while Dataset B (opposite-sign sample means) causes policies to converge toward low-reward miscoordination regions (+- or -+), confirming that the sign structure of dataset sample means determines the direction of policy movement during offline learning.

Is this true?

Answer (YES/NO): YES